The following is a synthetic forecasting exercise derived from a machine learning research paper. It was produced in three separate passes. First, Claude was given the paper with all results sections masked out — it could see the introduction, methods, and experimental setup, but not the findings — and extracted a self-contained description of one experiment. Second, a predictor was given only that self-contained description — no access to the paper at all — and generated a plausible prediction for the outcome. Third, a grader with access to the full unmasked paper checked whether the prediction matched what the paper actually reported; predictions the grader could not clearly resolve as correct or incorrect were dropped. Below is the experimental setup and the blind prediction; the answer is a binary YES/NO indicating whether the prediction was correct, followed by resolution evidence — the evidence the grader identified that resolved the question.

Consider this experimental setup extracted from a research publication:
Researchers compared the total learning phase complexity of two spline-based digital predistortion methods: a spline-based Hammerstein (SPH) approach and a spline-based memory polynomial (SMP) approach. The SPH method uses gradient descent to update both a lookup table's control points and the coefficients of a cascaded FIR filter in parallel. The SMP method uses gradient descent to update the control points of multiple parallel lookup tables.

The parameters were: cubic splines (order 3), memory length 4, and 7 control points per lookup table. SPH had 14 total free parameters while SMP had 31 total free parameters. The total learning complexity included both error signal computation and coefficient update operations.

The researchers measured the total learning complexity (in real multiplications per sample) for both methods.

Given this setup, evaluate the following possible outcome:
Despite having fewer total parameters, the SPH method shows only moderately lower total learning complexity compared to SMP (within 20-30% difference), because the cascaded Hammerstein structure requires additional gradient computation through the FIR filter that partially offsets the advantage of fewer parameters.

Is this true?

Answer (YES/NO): NO